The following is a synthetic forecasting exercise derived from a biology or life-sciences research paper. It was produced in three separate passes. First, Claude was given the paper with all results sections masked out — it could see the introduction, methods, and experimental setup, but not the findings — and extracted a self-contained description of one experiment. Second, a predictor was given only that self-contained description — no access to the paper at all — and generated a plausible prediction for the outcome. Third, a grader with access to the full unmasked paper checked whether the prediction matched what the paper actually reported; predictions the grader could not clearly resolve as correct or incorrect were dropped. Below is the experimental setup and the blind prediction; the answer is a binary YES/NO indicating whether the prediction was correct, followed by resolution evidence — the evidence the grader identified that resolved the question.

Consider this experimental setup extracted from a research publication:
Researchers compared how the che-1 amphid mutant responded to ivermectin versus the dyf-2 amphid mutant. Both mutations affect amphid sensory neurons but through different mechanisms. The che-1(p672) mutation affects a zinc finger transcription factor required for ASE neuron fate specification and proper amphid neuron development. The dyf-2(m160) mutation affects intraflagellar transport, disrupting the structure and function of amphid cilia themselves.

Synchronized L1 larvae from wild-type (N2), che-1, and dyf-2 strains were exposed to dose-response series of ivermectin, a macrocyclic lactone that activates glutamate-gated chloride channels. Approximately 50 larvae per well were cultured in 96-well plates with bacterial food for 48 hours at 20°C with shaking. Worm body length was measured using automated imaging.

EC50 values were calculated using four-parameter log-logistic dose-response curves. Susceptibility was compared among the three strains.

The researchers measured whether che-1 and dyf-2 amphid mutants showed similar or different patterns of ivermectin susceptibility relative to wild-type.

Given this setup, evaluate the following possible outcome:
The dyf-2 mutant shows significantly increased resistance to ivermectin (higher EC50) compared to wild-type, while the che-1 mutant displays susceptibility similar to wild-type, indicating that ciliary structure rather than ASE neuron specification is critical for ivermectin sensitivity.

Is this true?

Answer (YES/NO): NO